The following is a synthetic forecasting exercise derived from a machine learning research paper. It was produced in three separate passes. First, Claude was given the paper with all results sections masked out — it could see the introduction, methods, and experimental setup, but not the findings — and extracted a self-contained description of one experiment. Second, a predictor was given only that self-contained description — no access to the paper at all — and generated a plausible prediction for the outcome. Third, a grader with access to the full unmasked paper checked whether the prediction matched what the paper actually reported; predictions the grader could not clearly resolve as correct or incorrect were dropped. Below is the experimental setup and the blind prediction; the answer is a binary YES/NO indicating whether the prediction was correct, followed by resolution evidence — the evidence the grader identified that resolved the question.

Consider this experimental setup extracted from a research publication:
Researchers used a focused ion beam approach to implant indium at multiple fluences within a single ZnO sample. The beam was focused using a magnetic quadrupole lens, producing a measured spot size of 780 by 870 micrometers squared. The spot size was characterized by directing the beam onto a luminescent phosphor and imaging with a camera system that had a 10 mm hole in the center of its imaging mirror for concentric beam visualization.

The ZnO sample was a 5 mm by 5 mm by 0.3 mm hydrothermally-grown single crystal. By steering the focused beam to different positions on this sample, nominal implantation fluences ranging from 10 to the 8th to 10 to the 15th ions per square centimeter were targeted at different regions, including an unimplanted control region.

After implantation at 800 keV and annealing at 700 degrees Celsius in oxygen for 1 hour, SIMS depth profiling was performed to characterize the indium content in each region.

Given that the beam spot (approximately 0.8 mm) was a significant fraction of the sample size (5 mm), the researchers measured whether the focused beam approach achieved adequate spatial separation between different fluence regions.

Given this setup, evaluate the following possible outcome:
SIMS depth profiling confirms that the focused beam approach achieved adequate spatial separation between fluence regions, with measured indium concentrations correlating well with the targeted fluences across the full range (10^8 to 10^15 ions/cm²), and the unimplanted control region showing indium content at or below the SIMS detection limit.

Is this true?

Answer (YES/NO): NO